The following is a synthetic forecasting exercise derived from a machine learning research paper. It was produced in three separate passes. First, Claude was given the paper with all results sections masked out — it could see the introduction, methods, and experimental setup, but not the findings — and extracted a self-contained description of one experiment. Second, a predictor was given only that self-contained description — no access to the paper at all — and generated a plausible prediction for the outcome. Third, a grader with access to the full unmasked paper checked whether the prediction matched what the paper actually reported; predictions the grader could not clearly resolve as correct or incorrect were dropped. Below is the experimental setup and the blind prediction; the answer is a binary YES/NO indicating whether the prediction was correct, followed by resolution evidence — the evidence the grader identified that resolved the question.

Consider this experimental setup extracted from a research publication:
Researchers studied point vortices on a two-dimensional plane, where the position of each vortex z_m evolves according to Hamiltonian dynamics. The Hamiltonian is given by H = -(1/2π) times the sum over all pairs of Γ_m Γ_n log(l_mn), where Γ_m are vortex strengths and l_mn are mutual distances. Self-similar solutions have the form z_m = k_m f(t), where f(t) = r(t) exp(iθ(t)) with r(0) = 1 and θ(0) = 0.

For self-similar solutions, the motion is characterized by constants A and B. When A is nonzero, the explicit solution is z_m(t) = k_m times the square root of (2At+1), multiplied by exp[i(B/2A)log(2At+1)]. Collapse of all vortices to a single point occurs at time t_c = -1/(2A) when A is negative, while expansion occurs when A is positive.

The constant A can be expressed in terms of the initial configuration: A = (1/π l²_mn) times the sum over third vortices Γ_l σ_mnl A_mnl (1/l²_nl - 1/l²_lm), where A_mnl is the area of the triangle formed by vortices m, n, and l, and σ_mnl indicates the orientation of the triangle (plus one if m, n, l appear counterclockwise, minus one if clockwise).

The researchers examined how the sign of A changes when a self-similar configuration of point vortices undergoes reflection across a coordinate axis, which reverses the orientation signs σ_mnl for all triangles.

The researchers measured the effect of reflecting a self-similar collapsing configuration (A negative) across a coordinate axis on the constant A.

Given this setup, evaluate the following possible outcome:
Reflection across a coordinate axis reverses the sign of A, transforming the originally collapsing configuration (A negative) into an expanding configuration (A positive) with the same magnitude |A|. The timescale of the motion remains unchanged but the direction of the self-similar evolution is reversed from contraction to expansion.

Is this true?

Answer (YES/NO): YES